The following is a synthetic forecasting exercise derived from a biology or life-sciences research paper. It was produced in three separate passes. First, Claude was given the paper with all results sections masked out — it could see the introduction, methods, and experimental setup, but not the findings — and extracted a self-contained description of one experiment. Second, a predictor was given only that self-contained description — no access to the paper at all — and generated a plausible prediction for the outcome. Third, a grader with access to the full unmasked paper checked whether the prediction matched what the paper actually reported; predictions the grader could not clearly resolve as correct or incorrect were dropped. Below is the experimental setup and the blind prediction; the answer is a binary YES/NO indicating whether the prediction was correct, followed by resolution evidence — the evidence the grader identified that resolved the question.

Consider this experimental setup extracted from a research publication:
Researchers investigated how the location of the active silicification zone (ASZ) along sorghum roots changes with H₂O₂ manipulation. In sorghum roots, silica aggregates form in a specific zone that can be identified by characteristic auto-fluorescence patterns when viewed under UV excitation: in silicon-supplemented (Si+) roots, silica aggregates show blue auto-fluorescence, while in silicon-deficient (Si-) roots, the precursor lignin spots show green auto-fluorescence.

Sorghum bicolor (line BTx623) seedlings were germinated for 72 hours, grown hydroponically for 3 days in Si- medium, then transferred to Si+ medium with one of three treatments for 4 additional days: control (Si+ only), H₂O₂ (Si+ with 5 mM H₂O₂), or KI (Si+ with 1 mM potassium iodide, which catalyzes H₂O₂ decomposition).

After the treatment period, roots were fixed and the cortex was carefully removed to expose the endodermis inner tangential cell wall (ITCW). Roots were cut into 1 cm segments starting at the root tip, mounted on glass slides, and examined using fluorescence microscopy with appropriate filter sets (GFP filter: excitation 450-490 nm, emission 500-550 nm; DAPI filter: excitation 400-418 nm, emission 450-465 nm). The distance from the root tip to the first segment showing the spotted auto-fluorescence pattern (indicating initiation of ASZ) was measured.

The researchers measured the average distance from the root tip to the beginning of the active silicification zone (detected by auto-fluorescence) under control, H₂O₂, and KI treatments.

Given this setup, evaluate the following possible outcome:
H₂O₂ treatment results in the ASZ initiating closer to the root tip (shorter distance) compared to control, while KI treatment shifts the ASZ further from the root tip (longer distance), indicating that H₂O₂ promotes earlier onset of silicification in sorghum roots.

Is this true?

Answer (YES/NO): YES